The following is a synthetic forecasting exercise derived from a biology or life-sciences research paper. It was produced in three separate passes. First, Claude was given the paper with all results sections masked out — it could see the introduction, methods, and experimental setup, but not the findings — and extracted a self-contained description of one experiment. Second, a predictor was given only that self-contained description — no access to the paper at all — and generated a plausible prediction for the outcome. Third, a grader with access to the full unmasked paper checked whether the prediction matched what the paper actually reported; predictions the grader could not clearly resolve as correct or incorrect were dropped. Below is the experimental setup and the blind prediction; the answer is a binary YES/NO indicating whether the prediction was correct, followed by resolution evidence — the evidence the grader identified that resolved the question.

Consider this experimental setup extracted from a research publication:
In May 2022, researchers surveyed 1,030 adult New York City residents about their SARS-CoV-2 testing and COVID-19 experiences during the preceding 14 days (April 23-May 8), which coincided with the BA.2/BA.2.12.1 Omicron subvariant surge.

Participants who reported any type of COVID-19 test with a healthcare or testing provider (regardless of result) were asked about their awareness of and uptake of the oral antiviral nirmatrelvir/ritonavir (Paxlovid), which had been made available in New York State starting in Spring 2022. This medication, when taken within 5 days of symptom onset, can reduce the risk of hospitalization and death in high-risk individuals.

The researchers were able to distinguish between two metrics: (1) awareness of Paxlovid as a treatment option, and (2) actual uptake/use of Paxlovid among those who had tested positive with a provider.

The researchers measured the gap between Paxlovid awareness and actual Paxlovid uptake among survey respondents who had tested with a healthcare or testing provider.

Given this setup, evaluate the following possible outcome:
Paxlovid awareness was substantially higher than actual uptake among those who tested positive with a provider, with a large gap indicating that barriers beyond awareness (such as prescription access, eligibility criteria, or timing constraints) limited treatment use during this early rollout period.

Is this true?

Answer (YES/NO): YES